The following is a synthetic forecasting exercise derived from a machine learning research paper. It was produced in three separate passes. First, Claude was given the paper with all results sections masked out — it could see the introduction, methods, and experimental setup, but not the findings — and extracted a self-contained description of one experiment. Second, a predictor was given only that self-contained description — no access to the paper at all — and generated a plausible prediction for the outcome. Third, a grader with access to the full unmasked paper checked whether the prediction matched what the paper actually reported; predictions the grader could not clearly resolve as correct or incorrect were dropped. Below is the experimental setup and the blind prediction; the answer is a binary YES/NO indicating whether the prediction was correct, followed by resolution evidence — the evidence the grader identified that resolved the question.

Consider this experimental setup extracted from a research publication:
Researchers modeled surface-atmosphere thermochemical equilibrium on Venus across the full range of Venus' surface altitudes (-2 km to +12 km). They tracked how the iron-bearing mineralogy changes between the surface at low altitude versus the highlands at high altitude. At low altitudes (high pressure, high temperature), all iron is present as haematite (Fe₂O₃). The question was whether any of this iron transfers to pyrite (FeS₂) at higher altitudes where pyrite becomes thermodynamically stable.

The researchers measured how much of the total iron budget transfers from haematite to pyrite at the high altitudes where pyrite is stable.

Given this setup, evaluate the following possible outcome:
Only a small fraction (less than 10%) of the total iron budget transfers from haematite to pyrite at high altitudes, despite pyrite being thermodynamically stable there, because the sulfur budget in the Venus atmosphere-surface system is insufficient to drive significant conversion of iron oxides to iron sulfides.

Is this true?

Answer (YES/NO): YES